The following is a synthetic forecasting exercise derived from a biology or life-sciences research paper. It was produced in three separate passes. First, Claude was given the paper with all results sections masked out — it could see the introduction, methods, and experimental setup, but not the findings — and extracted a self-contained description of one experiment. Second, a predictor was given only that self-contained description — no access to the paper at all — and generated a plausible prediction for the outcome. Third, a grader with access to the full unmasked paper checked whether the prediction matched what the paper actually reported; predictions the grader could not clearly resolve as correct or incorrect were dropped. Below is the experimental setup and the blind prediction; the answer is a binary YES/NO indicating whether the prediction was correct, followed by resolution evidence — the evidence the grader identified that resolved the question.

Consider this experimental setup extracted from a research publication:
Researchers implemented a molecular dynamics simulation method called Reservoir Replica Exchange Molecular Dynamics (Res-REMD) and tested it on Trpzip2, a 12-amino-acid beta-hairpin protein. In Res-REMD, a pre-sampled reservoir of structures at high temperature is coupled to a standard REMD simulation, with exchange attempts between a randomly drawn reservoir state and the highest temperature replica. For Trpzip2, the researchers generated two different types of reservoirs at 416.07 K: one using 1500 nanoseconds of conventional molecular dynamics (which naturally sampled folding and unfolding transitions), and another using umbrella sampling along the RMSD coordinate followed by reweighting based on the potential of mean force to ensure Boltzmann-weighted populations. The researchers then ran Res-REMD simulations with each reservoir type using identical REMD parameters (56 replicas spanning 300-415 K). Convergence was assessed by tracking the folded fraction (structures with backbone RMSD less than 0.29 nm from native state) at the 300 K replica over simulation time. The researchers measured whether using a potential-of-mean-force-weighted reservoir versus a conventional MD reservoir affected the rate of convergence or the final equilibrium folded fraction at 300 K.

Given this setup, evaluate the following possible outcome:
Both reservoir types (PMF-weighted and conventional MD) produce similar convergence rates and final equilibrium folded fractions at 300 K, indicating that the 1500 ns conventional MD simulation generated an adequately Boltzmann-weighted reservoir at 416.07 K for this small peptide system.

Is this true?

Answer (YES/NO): NO